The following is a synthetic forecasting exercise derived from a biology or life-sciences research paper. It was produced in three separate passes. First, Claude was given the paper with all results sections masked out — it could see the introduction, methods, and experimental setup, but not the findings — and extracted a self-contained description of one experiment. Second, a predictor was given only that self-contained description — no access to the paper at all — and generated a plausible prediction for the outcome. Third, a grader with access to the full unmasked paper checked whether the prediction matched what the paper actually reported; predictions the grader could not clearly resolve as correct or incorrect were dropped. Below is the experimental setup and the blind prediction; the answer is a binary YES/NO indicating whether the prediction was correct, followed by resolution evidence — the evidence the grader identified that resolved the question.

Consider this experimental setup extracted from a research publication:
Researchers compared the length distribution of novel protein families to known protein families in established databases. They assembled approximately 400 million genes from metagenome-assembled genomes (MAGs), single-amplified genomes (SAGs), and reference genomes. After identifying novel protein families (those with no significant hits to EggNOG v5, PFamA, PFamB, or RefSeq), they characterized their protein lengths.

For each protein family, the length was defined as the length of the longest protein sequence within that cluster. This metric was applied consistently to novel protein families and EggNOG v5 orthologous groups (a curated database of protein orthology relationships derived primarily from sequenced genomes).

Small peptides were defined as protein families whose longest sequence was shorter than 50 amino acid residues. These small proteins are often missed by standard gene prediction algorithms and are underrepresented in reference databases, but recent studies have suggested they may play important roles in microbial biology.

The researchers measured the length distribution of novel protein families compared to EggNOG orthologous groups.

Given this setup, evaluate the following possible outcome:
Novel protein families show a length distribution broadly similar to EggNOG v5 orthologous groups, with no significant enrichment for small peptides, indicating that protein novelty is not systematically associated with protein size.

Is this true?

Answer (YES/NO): YES